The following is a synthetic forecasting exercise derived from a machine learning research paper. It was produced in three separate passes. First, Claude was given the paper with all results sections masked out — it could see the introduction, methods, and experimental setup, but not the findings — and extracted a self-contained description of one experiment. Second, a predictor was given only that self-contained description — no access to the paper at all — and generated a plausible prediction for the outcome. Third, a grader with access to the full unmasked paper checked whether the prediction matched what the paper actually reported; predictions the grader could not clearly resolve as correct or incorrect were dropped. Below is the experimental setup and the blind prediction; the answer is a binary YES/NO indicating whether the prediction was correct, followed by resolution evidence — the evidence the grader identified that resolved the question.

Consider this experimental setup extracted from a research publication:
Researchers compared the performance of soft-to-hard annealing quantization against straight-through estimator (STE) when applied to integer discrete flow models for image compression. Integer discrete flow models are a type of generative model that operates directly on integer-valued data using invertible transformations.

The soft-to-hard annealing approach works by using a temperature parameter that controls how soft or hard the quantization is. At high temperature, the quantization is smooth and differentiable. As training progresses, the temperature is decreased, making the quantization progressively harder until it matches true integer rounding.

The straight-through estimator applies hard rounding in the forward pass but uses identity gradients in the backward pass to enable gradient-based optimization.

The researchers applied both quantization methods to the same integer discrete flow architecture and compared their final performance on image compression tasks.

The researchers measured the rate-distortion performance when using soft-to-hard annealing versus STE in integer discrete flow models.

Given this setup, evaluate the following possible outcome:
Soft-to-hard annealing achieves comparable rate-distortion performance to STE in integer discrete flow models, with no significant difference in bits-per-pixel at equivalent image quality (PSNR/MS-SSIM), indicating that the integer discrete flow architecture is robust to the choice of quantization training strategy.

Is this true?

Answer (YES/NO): YES